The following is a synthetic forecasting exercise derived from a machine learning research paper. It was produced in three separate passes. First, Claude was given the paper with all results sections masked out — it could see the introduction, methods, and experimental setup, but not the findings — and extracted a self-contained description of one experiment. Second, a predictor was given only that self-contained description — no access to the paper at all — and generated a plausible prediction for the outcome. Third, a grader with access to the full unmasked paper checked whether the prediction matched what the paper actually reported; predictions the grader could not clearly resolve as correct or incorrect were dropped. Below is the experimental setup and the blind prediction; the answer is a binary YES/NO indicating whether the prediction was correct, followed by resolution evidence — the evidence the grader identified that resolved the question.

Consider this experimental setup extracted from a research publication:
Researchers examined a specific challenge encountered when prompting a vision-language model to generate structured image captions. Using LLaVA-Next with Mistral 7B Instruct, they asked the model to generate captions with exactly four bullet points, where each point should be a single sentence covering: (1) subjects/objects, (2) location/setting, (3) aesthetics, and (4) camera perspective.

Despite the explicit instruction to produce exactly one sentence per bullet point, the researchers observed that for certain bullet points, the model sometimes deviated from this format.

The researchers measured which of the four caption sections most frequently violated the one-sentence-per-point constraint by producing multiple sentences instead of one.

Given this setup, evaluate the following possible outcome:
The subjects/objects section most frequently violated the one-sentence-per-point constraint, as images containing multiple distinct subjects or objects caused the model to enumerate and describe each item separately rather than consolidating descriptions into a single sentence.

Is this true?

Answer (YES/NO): YES